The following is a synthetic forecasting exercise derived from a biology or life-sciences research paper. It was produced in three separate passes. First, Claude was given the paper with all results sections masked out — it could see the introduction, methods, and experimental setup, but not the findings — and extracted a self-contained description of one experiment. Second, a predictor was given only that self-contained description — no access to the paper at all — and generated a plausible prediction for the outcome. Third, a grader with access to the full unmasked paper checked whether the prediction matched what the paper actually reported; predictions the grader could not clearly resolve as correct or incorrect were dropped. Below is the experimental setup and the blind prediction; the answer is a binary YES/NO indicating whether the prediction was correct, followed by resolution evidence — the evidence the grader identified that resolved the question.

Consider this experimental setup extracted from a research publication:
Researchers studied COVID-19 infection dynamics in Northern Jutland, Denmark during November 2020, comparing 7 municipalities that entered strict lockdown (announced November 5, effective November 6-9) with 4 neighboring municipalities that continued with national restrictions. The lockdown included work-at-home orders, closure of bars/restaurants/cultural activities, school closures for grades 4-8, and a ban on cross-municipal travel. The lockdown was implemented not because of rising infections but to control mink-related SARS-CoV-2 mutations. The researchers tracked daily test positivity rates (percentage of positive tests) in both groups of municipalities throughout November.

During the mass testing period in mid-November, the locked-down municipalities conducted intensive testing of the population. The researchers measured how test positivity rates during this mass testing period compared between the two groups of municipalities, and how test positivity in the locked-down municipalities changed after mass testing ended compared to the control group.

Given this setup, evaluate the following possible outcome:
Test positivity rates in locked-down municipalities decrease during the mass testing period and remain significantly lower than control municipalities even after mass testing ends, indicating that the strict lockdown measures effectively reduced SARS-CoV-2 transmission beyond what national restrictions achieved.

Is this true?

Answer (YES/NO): NO